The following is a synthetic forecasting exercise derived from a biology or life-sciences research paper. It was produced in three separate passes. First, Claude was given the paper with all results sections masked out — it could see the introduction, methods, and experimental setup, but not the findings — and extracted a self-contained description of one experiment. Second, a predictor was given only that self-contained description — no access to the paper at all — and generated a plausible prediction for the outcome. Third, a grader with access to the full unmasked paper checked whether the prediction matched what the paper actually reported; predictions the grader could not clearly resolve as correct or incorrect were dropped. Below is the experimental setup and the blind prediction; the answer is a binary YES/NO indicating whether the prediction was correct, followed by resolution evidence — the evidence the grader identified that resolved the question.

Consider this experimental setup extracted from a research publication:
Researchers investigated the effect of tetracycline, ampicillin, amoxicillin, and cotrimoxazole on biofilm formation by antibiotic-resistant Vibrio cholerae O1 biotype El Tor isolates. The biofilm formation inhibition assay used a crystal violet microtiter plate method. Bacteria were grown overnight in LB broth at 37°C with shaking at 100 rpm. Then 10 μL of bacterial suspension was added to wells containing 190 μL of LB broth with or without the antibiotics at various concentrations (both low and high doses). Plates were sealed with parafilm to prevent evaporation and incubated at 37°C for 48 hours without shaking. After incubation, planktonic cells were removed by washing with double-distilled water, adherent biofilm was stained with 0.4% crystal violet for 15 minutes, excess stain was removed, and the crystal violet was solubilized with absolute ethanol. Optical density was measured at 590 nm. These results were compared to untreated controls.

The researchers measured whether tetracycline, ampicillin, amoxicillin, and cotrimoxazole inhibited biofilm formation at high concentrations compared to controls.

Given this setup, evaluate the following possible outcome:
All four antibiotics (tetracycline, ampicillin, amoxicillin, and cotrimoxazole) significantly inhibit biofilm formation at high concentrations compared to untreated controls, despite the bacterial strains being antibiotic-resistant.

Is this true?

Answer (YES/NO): NO